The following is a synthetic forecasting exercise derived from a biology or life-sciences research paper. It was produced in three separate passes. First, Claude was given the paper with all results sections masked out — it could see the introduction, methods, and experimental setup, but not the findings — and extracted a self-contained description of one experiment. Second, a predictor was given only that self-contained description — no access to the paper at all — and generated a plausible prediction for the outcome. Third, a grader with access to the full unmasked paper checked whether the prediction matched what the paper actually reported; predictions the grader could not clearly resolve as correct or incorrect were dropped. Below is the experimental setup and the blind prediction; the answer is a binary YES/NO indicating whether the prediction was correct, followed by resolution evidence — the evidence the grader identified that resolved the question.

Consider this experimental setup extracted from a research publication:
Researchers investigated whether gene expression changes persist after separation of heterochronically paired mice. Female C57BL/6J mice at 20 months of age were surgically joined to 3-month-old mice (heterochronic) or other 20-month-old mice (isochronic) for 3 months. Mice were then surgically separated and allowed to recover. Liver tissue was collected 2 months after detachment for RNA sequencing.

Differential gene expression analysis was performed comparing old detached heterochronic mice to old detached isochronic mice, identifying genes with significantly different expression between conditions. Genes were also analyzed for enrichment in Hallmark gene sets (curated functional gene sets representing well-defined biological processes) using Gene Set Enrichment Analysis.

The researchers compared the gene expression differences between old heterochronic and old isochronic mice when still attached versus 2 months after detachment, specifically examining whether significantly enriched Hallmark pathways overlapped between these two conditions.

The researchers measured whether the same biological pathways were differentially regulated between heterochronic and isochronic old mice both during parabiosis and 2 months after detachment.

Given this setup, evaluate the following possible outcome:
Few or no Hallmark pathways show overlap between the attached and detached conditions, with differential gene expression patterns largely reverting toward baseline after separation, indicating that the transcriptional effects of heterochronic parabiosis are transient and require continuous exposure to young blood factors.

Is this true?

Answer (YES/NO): NO